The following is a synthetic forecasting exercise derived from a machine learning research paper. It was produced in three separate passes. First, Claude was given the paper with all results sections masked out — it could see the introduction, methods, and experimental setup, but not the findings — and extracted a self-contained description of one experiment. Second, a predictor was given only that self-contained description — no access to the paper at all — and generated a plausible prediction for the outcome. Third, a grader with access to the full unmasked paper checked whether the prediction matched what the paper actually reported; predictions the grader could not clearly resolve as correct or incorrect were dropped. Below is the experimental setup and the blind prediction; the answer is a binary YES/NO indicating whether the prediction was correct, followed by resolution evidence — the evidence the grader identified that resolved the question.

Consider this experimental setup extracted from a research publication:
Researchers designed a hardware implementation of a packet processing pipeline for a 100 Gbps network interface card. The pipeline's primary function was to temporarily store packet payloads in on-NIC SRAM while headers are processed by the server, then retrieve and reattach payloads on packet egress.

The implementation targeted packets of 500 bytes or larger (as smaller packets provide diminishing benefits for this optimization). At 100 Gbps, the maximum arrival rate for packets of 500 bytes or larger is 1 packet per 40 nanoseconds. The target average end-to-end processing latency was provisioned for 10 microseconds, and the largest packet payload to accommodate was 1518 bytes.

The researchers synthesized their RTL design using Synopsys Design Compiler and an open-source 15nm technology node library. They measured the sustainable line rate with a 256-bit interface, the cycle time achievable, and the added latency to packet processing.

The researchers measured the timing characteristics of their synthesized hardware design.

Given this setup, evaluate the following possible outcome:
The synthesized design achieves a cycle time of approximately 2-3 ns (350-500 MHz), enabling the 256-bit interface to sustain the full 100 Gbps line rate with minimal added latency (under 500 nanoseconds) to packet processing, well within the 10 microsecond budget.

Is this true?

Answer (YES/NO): YES